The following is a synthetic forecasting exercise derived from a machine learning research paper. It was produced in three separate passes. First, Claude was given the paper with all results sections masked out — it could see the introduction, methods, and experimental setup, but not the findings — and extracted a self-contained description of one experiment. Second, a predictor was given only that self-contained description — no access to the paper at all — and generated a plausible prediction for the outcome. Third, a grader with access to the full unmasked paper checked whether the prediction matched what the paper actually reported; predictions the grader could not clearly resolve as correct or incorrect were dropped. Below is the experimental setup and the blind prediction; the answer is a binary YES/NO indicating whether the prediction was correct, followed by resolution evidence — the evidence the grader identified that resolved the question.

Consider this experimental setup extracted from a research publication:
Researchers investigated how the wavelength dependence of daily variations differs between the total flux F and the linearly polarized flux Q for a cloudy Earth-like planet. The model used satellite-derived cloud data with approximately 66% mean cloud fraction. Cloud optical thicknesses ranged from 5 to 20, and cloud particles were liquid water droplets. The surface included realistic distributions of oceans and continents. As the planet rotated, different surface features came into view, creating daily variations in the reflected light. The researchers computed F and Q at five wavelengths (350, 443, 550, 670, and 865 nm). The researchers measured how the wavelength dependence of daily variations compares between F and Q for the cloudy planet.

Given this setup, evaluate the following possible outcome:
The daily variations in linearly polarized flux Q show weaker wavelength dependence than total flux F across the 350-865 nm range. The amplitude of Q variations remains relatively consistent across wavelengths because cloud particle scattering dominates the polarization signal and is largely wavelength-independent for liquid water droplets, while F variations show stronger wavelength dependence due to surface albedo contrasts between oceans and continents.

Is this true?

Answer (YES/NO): NO